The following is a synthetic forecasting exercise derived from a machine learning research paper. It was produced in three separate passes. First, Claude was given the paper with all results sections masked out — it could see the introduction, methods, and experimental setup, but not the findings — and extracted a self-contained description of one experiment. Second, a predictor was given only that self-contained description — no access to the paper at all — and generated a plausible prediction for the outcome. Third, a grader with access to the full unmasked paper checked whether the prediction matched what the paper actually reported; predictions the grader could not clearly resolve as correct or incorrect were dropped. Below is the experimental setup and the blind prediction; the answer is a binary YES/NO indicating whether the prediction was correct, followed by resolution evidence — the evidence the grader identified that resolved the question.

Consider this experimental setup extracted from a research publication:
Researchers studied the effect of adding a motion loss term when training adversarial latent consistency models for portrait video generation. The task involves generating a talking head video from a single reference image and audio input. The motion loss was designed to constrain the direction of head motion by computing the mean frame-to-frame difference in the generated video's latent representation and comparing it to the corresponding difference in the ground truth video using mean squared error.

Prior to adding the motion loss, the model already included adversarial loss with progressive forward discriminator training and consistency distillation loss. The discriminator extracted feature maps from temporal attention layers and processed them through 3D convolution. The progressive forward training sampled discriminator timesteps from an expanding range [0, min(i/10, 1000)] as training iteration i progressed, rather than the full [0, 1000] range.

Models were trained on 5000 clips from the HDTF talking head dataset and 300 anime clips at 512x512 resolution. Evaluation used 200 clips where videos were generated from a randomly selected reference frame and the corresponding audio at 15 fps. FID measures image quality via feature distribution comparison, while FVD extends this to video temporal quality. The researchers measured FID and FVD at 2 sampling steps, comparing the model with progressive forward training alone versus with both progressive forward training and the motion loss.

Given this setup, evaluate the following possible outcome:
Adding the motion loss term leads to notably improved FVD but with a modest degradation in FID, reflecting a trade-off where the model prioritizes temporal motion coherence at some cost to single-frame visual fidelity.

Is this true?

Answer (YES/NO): NO